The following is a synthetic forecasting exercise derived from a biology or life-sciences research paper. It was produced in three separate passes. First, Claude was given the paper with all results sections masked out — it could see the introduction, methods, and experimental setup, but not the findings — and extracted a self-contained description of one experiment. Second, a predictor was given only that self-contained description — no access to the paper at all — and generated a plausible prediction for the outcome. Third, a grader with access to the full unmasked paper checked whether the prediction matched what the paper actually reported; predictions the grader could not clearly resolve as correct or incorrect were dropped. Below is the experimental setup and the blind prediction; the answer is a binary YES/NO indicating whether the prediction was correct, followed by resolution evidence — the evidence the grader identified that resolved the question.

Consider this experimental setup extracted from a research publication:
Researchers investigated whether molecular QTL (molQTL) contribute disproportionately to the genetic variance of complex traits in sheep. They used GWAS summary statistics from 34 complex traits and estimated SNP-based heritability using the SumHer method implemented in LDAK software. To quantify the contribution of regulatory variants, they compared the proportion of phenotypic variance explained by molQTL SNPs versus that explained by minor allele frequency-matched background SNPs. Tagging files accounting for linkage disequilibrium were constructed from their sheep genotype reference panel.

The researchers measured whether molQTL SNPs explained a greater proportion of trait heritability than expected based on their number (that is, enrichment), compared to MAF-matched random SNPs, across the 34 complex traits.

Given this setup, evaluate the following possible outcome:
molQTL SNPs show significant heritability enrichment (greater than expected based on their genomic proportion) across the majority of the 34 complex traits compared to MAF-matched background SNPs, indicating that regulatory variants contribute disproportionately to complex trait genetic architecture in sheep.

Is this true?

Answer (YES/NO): YES